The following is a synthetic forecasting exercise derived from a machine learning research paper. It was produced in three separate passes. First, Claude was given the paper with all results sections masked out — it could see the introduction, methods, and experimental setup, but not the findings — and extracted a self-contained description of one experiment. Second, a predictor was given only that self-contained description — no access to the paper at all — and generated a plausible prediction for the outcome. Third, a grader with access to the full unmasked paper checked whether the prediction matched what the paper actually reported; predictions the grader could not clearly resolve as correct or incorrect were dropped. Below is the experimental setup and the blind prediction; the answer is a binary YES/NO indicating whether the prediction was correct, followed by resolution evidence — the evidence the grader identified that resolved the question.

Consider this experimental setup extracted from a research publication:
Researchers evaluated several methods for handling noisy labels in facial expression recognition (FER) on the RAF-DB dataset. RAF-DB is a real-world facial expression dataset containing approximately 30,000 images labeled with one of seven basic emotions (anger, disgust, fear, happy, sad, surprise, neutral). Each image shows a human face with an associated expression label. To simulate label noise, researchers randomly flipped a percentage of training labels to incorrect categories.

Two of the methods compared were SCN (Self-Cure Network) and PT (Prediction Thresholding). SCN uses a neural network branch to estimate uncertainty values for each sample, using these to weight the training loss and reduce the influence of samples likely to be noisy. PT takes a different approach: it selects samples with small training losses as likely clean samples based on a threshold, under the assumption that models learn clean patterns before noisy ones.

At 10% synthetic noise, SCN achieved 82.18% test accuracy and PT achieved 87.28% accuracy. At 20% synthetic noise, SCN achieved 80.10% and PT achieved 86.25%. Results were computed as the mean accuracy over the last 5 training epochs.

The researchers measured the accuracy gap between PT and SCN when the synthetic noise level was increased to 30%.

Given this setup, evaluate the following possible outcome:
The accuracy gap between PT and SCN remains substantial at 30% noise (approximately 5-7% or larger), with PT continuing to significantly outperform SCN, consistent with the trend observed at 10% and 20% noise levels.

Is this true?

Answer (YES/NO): YES